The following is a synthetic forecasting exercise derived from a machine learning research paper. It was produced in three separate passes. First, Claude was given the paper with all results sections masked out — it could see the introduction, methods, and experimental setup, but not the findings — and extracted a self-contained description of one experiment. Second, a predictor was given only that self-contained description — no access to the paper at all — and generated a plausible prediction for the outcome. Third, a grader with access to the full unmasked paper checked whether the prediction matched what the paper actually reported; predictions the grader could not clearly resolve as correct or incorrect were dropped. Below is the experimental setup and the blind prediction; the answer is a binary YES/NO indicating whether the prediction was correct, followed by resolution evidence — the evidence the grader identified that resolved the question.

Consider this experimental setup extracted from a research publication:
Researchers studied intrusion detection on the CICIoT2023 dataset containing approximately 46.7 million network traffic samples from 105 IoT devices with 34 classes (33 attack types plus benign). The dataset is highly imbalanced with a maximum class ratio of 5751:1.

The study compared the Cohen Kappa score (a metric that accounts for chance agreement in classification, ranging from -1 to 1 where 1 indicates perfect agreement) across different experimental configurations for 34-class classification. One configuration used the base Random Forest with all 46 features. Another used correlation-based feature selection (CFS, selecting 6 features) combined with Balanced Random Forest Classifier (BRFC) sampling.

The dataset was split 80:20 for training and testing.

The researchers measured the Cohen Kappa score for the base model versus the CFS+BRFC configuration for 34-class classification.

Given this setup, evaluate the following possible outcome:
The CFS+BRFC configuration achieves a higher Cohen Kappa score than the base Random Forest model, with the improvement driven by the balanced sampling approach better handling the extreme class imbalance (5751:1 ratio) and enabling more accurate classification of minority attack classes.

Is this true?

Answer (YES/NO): NO